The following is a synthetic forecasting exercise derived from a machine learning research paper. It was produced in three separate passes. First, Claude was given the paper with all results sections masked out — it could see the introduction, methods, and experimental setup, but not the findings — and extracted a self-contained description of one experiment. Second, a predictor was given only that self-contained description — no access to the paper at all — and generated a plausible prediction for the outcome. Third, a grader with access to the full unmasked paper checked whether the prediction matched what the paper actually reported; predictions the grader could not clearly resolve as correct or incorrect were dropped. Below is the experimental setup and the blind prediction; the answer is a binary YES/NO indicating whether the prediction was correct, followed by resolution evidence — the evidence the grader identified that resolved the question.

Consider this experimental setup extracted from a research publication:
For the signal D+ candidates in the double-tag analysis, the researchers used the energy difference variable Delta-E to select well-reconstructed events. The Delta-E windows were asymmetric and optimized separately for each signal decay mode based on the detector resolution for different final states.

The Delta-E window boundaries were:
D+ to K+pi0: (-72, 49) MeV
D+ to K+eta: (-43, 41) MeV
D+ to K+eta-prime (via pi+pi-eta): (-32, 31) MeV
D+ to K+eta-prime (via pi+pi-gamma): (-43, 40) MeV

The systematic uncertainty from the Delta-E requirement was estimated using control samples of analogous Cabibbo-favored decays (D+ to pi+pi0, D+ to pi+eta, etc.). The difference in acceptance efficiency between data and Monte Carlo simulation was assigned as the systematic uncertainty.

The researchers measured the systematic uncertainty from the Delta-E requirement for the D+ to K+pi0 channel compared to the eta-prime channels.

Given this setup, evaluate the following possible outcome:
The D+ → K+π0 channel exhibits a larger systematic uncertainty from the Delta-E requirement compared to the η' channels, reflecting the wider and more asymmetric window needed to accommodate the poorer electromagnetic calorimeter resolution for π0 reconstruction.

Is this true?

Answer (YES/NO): YES